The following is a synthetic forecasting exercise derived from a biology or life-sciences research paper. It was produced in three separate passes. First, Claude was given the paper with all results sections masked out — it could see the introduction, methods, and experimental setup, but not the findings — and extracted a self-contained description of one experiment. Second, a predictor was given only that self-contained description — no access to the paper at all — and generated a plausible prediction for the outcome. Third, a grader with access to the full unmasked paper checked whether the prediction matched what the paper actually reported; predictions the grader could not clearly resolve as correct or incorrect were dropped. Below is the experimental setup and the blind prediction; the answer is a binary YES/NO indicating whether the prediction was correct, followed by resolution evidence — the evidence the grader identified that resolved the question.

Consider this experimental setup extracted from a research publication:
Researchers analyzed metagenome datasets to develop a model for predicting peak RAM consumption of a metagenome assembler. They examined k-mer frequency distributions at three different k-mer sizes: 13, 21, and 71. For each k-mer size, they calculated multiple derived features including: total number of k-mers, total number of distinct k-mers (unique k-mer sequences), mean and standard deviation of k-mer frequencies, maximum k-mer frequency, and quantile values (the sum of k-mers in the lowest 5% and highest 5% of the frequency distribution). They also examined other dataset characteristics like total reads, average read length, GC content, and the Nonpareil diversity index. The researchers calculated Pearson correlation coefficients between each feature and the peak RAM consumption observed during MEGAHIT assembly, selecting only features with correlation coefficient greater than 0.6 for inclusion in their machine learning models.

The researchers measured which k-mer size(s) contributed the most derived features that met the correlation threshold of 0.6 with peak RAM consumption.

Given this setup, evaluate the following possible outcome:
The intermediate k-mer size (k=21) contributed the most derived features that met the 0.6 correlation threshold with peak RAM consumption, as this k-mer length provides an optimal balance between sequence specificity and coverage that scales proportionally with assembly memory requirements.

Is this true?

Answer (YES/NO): NO